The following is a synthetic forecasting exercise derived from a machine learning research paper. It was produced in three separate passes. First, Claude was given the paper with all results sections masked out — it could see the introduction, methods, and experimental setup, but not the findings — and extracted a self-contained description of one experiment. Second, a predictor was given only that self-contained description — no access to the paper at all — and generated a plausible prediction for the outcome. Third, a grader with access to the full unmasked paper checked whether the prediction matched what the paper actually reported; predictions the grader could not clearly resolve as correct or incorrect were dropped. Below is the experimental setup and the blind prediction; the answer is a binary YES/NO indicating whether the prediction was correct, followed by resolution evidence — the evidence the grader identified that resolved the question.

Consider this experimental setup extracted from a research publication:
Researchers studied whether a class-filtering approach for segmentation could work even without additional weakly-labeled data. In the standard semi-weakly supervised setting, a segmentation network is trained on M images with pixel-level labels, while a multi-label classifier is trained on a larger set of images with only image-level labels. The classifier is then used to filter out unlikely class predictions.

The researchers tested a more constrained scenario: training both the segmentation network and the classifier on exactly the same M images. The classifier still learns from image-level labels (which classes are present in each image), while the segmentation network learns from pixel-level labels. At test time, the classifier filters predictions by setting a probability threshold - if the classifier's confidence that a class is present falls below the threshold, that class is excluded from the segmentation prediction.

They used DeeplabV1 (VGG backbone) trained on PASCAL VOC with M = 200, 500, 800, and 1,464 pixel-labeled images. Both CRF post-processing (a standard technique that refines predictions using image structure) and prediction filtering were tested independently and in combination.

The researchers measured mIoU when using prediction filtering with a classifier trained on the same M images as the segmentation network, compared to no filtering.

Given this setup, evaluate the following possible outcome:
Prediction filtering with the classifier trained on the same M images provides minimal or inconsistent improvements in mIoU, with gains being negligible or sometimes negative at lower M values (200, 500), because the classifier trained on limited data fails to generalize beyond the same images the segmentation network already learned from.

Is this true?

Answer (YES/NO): NO